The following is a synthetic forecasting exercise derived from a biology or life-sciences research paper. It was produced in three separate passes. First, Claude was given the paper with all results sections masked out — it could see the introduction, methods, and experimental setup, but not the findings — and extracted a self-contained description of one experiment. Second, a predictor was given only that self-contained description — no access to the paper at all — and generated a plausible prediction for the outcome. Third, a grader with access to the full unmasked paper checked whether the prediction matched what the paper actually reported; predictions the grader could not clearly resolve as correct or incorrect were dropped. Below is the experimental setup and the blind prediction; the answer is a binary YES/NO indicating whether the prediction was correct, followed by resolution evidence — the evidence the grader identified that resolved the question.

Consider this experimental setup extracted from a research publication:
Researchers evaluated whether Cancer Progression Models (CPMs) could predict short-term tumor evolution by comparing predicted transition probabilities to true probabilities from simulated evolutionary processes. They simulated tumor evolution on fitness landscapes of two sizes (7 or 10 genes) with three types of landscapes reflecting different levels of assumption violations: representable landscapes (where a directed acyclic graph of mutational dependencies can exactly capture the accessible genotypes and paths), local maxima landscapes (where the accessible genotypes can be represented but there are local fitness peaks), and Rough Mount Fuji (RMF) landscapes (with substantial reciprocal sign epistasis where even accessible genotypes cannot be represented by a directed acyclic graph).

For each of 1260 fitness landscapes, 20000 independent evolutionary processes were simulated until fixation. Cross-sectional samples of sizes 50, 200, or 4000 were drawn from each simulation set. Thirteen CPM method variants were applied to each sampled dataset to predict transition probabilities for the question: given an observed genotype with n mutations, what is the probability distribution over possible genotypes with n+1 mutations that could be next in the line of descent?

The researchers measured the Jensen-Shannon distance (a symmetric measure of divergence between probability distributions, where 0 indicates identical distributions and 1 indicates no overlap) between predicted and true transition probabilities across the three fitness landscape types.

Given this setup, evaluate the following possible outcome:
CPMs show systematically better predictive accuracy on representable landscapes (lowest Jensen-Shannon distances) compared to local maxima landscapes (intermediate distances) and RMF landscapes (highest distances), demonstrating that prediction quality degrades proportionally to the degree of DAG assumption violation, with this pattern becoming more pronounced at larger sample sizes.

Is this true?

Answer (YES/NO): NO